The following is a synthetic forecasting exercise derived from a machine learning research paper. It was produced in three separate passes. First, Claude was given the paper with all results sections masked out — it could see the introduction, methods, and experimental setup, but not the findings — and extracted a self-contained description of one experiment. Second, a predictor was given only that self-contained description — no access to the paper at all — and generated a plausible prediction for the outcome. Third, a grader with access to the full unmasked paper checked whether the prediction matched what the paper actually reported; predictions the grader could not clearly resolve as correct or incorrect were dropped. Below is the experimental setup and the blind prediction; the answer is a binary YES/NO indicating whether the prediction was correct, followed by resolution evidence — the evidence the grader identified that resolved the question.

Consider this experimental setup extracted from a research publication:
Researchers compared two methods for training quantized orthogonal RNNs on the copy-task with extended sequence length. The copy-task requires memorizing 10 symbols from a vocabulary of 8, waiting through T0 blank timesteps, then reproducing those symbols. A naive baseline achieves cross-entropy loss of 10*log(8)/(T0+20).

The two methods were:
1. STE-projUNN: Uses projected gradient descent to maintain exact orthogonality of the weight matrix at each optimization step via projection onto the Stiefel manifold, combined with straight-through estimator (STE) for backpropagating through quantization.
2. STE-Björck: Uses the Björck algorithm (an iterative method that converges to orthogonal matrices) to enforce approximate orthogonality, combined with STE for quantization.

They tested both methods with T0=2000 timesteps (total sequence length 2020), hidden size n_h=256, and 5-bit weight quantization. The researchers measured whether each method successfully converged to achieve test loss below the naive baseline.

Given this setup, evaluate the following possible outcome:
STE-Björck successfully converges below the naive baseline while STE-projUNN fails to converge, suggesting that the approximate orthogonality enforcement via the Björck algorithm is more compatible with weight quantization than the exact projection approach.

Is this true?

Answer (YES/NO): NO